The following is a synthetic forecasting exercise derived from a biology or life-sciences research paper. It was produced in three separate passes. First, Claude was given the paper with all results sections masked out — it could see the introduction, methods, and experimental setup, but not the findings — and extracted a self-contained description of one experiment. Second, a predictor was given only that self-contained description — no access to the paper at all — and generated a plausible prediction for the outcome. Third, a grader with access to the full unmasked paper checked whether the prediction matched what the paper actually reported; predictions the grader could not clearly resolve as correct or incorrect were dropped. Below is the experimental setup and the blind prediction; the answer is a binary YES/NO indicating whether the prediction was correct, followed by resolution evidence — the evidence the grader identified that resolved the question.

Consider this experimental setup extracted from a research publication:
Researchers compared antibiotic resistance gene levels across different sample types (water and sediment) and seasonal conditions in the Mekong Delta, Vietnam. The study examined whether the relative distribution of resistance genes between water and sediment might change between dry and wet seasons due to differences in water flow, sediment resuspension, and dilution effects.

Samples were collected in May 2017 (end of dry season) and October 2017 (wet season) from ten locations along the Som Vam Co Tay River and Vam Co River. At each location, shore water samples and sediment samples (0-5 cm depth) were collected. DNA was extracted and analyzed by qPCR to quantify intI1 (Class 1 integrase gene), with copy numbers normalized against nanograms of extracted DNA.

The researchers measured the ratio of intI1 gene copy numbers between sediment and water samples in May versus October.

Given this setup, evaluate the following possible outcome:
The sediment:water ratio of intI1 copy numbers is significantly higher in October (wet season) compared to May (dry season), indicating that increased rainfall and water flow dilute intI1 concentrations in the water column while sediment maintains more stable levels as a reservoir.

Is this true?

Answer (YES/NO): NO